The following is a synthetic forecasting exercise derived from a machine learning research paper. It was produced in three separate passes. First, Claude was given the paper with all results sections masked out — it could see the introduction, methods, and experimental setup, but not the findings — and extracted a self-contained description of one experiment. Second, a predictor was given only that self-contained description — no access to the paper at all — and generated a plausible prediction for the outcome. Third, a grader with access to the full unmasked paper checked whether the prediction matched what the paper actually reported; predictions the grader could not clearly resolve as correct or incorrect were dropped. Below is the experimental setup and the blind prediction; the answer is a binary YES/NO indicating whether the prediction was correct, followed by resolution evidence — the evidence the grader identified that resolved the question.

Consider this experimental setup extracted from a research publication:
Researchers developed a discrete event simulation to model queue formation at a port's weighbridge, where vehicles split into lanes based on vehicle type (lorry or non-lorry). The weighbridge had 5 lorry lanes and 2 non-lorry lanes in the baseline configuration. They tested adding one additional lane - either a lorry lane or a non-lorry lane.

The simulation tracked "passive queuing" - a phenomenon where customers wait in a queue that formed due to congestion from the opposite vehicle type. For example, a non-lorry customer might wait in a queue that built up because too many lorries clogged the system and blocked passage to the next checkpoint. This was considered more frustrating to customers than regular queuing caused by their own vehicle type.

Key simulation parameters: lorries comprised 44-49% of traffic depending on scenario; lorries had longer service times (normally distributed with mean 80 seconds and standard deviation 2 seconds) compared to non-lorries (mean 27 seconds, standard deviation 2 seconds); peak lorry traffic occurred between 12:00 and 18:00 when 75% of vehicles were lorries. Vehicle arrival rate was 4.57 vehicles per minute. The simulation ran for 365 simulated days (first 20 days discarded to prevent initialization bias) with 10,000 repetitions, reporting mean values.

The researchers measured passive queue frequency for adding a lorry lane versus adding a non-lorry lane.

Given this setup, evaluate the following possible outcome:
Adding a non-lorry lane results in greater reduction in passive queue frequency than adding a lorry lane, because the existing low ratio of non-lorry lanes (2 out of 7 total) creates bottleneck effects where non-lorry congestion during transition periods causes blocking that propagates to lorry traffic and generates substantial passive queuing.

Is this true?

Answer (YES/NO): NO